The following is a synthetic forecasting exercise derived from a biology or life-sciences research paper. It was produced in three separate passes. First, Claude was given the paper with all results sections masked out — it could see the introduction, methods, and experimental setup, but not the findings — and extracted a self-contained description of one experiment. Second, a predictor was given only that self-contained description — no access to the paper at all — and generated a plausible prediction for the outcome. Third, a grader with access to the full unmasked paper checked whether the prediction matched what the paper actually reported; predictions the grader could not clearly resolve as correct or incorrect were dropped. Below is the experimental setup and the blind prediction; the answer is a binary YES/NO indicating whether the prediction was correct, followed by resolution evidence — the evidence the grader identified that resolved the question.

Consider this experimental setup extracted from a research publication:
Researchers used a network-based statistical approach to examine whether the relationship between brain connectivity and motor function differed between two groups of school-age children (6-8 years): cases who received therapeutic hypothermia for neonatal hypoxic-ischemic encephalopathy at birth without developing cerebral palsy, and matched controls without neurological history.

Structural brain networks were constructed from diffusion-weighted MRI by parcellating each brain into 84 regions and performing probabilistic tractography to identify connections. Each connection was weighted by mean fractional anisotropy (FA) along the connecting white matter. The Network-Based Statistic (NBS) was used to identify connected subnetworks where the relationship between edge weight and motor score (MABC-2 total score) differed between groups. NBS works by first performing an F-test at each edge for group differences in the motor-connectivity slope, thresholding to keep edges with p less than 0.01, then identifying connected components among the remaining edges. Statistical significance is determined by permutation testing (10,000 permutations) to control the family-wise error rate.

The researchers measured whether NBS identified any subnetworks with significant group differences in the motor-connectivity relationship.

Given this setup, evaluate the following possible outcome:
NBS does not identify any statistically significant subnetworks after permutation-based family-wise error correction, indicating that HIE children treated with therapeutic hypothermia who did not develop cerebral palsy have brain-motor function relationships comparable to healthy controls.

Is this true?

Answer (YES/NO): NO